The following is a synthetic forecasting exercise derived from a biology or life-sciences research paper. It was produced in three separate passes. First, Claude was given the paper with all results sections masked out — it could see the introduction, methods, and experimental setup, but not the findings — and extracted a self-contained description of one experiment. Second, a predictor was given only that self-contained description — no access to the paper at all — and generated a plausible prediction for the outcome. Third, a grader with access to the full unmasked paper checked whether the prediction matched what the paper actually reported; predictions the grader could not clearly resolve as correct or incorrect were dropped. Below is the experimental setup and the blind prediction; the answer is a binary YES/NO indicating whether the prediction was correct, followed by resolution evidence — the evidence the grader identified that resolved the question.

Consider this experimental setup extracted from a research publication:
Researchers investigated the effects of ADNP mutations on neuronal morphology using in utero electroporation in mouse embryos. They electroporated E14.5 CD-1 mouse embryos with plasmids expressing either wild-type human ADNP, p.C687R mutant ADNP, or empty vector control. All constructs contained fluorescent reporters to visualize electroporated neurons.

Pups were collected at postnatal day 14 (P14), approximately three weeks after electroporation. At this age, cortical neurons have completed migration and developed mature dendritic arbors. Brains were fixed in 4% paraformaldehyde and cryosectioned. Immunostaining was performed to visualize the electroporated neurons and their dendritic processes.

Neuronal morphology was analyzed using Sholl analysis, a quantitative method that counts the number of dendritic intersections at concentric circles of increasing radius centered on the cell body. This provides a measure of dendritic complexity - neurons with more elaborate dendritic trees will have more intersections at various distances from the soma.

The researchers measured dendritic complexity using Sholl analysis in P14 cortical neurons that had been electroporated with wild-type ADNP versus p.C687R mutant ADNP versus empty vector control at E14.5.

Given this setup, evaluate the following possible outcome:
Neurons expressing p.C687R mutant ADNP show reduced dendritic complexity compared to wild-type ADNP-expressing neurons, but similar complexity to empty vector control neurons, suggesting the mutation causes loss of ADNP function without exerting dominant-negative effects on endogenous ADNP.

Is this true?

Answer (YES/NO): NO